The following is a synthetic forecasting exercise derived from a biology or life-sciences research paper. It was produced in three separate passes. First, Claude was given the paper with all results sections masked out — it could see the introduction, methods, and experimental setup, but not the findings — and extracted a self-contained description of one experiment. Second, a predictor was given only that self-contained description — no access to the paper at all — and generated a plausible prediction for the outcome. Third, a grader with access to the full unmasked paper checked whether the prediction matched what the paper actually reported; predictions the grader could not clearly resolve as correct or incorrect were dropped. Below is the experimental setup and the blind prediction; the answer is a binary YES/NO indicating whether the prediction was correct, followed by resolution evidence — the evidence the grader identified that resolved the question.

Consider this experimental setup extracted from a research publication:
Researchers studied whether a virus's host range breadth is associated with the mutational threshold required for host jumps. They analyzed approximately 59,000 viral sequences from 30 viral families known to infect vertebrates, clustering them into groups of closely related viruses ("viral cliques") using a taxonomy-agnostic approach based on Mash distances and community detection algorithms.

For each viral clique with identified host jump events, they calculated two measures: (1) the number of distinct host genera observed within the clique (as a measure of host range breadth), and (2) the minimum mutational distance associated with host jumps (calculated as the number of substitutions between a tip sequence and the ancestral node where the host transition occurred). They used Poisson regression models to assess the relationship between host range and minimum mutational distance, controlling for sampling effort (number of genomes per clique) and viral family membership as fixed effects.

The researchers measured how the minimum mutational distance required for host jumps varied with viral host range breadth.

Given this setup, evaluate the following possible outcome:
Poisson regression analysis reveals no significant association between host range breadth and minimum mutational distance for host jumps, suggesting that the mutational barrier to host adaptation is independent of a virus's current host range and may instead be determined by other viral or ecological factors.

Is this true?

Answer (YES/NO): NO